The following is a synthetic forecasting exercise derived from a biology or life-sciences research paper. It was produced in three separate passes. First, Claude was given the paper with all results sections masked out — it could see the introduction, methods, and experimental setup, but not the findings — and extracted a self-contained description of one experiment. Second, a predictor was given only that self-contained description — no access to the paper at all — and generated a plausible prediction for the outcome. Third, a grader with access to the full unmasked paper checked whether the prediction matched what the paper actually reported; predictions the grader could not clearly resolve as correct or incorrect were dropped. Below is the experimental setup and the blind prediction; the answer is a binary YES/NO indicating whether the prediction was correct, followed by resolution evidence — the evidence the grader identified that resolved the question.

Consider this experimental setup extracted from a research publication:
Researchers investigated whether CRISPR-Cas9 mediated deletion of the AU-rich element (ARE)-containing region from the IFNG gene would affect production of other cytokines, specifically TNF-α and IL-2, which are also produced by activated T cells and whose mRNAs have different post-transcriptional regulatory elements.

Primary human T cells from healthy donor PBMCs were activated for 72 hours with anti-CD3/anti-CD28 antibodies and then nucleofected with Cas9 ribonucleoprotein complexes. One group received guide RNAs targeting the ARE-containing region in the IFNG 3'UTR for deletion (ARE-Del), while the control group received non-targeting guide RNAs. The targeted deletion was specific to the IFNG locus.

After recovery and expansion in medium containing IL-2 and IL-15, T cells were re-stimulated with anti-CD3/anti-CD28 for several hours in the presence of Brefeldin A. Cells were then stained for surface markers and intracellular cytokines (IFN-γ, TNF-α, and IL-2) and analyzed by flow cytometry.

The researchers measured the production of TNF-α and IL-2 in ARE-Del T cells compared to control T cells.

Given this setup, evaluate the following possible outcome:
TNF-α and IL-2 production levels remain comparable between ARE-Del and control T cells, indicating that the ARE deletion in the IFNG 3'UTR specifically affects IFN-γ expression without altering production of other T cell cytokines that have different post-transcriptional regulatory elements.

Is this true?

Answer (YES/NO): YES